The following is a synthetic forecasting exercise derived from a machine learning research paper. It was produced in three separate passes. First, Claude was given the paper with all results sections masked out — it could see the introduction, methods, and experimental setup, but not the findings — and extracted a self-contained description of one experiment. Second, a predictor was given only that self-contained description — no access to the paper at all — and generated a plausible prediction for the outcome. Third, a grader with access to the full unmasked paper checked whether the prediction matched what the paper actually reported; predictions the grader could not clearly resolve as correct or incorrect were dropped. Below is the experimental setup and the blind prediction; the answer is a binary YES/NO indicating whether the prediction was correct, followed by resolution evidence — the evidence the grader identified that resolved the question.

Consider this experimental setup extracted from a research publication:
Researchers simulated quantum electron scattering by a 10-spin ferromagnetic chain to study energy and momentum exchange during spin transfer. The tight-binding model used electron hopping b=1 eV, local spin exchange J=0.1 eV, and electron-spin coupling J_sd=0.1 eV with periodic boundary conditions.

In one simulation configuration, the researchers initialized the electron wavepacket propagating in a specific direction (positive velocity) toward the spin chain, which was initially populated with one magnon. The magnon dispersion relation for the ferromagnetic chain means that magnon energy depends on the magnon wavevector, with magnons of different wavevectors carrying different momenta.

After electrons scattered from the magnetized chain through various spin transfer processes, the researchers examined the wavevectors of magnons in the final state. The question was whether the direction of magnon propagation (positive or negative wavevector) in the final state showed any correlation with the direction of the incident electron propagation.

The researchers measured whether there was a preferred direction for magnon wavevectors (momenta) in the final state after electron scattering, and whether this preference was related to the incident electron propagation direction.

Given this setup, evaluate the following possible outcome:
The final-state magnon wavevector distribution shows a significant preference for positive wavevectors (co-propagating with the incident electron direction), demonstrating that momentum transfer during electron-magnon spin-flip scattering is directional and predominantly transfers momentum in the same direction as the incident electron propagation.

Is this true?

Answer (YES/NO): NO